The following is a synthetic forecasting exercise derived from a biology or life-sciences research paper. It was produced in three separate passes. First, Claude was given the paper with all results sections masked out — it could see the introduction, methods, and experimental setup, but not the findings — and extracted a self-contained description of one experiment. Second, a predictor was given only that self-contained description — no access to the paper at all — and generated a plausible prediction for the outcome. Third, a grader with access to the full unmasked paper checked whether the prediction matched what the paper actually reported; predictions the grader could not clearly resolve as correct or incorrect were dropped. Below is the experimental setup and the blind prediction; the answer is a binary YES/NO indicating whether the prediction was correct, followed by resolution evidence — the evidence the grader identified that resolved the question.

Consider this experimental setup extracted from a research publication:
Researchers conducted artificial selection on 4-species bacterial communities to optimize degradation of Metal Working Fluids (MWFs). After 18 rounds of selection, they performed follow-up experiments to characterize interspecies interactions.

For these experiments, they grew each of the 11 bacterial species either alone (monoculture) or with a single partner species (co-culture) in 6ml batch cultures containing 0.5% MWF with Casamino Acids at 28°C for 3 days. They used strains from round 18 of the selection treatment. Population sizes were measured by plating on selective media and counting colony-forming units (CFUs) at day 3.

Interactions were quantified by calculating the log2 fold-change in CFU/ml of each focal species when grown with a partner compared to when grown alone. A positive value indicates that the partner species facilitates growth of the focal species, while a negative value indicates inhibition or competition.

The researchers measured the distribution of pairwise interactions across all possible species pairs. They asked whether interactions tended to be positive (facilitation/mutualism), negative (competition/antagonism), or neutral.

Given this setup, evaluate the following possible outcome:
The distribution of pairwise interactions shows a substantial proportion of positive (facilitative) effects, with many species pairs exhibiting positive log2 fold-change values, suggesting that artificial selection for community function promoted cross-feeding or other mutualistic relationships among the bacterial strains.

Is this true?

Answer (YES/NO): NO